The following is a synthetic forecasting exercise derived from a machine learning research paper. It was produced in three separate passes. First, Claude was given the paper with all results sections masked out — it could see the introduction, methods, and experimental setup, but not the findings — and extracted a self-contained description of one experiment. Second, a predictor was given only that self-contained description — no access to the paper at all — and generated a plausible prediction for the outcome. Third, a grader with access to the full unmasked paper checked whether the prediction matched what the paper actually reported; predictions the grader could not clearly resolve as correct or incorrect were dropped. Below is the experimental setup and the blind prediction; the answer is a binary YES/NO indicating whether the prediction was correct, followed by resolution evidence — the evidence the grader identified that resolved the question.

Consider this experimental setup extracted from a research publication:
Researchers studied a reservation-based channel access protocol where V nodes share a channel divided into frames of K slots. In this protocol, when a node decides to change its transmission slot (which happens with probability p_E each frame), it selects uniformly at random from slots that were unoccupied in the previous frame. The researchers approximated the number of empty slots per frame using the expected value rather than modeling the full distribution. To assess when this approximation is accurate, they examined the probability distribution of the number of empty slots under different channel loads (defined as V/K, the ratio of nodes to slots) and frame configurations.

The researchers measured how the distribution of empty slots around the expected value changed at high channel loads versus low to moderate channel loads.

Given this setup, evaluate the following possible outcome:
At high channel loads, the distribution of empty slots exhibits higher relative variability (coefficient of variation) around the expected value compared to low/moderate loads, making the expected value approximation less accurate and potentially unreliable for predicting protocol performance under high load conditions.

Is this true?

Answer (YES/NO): YES